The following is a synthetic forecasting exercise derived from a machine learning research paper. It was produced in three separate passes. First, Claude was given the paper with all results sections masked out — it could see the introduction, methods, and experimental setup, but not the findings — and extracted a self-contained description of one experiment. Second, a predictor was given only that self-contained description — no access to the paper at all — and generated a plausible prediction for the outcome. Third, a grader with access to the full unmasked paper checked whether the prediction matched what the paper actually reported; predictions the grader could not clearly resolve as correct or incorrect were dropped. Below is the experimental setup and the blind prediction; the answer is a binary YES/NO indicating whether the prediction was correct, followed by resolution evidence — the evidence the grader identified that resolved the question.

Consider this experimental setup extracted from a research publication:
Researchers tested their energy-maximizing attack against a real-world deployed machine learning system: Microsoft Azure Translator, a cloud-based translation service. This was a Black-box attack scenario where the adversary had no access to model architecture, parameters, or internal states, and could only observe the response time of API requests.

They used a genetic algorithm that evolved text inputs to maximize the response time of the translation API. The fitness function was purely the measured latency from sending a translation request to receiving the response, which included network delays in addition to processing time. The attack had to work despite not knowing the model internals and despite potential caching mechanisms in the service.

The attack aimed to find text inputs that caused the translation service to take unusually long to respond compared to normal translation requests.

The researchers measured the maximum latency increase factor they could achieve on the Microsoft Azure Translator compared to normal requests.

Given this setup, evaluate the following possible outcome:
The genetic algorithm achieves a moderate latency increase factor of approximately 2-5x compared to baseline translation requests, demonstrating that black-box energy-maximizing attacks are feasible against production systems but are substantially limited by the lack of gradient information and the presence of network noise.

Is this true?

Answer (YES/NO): NO